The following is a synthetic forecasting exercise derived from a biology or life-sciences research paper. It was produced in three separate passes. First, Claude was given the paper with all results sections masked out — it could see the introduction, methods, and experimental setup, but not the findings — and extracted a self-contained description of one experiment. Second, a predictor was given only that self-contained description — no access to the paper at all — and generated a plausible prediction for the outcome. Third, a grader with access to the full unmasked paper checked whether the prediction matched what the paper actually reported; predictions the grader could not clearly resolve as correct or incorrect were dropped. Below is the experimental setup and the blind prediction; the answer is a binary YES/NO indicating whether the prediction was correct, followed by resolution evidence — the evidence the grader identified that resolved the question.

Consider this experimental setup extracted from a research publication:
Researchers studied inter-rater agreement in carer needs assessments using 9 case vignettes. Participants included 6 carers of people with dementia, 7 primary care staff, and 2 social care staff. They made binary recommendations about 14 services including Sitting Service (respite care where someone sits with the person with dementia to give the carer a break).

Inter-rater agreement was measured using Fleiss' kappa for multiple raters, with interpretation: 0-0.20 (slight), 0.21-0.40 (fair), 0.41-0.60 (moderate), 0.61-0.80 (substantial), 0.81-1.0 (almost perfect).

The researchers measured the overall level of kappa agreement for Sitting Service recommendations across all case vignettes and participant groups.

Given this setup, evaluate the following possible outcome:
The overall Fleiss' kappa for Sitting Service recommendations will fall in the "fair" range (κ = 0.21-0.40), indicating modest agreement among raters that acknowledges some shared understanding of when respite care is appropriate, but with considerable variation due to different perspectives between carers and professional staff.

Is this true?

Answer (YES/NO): NO